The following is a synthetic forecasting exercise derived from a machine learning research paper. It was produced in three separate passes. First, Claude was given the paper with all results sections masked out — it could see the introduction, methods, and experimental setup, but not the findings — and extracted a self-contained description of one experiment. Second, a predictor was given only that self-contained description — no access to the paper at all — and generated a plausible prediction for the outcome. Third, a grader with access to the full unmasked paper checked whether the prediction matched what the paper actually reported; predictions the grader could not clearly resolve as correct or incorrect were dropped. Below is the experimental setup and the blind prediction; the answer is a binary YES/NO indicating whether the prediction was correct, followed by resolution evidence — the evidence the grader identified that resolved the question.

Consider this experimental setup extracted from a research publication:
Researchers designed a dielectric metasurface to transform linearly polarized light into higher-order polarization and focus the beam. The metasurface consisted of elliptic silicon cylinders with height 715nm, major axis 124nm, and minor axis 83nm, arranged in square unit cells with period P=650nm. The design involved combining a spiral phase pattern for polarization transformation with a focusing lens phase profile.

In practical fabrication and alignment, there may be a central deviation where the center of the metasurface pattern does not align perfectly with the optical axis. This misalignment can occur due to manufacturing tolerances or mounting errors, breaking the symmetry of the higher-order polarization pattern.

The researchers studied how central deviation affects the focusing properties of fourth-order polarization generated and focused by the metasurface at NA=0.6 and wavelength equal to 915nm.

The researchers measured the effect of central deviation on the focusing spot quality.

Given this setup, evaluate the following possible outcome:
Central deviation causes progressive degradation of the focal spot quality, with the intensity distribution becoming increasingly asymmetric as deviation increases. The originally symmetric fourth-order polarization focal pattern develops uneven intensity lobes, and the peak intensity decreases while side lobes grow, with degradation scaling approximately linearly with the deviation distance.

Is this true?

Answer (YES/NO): NO